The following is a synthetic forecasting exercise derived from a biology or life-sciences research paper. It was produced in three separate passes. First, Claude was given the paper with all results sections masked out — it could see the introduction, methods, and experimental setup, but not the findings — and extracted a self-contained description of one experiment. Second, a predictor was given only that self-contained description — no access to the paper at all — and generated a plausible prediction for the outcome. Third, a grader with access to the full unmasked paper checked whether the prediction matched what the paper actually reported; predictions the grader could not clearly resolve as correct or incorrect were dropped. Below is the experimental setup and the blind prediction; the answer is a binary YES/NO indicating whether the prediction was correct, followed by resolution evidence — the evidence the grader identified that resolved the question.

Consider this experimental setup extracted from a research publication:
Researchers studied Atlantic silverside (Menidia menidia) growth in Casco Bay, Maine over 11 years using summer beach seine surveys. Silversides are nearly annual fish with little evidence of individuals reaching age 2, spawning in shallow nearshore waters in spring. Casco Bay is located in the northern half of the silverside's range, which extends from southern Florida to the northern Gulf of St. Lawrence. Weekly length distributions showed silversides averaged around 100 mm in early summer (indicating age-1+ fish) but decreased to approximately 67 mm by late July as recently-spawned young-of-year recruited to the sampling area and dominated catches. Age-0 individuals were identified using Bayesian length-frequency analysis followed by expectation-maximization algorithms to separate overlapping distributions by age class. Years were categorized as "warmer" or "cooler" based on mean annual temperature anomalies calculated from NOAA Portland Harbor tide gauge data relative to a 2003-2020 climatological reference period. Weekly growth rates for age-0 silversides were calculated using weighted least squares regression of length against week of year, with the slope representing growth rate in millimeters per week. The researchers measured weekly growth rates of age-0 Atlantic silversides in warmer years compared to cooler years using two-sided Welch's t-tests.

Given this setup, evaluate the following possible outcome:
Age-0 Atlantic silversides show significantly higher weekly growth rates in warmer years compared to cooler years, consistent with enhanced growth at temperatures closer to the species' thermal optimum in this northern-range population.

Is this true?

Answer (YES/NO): YES